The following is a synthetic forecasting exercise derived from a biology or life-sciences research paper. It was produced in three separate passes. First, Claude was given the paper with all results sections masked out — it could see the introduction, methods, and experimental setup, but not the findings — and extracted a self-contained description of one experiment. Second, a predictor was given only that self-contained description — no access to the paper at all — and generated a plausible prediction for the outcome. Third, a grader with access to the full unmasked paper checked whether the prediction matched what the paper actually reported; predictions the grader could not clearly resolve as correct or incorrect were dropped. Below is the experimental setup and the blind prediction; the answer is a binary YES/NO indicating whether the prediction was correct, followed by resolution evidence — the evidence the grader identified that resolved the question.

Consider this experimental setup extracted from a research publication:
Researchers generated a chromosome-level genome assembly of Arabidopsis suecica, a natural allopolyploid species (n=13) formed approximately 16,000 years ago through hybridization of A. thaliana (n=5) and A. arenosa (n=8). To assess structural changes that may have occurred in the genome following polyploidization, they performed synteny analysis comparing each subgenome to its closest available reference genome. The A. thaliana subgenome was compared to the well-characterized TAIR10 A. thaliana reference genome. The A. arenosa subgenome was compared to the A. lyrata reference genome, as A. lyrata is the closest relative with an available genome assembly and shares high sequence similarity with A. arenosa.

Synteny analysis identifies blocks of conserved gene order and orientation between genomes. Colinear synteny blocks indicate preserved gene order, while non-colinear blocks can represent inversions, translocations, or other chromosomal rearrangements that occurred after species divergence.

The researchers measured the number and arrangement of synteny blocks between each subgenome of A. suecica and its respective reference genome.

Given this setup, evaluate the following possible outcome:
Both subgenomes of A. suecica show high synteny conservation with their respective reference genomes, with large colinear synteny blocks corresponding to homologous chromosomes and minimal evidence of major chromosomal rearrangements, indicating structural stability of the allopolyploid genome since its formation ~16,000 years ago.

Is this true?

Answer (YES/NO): YES